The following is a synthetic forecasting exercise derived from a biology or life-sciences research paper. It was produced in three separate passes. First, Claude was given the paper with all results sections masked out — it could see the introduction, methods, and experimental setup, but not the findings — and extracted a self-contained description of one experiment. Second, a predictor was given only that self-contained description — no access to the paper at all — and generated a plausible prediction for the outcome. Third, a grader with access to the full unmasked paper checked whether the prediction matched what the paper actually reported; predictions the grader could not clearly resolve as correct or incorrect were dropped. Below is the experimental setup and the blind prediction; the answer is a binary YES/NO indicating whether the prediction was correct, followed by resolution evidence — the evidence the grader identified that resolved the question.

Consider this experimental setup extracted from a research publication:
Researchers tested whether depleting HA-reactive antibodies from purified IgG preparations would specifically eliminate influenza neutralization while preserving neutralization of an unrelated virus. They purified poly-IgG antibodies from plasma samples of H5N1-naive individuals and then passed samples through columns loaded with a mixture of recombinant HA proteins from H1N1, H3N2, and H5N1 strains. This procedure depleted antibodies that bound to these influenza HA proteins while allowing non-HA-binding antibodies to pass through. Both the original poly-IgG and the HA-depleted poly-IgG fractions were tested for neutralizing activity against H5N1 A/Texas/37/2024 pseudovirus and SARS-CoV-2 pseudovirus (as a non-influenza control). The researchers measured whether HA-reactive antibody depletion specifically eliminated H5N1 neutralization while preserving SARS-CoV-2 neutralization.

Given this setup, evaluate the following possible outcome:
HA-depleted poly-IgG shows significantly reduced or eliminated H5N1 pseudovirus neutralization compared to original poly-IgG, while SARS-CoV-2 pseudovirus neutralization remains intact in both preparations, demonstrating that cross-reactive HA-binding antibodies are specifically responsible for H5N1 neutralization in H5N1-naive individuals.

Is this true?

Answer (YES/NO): YES